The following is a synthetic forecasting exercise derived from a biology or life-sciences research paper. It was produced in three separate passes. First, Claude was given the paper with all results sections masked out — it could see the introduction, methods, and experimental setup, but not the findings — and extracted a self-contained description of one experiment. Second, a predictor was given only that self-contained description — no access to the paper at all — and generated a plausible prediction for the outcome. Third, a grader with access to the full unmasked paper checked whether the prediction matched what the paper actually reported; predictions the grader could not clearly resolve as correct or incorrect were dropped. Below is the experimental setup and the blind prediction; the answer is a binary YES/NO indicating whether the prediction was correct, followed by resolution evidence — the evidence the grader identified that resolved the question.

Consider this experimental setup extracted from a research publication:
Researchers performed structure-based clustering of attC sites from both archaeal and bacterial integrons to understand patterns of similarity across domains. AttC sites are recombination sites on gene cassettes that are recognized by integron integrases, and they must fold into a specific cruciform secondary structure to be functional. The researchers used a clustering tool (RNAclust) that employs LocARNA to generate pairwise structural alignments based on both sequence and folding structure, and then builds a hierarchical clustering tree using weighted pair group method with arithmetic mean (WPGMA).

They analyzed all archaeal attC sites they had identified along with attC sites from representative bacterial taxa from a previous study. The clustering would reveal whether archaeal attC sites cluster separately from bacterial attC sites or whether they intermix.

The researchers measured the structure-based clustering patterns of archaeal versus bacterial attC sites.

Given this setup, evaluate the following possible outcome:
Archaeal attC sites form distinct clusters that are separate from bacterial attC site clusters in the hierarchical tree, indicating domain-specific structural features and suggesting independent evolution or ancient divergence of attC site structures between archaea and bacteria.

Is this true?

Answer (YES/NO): NO